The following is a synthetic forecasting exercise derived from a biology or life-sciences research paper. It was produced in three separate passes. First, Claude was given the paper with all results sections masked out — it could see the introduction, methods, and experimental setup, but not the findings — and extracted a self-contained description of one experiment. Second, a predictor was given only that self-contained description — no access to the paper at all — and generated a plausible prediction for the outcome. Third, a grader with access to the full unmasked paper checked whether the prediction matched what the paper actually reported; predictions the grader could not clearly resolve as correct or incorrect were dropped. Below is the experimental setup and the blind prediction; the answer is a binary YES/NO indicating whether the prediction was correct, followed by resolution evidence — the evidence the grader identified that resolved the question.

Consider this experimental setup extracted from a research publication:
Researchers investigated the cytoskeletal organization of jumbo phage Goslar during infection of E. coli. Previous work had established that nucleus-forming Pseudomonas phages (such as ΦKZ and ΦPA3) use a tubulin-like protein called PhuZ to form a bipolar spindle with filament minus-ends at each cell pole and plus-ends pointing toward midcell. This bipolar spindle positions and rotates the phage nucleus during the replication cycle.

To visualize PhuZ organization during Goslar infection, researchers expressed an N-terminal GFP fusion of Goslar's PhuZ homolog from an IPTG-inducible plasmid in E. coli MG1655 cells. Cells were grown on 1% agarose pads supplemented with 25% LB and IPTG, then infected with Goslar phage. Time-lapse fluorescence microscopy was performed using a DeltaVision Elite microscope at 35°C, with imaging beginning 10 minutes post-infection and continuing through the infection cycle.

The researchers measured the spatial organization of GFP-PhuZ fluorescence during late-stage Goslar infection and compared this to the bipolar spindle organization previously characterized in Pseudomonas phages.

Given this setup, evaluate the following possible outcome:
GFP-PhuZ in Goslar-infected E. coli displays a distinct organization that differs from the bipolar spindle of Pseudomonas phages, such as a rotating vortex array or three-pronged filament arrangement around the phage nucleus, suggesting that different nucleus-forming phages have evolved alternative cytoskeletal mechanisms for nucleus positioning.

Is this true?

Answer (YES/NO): NO